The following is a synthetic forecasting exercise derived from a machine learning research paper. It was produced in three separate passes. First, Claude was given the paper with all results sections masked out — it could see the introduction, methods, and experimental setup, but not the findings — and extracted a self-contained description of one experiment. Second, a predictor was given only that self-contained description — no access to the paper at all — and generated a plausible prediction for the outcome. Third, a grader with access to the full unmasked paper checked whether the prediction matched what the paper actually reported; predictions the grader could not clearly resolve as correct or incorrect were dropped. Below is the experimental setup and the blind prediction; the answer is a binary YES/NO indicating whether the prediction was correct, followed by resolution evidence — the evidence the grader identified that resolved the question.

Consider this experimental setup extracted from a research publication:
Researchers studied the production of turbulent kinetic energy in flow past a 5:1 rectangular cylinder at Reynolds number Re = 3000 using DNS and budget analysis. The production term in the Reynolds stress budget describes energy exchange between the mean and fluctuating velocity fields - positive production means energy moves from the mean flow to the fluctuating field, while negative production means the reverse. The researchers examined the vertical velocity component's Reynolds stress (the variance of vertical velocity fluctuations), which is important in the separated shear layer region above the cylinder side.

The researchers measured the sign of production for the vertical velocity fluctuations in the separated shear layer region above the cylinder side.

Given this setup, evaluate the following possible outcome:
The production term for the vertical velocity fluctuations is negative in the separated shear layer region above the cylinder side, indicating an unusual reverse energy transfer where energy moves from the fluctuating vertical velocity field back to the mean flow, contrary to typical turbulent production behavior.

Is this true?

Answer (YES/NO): YES